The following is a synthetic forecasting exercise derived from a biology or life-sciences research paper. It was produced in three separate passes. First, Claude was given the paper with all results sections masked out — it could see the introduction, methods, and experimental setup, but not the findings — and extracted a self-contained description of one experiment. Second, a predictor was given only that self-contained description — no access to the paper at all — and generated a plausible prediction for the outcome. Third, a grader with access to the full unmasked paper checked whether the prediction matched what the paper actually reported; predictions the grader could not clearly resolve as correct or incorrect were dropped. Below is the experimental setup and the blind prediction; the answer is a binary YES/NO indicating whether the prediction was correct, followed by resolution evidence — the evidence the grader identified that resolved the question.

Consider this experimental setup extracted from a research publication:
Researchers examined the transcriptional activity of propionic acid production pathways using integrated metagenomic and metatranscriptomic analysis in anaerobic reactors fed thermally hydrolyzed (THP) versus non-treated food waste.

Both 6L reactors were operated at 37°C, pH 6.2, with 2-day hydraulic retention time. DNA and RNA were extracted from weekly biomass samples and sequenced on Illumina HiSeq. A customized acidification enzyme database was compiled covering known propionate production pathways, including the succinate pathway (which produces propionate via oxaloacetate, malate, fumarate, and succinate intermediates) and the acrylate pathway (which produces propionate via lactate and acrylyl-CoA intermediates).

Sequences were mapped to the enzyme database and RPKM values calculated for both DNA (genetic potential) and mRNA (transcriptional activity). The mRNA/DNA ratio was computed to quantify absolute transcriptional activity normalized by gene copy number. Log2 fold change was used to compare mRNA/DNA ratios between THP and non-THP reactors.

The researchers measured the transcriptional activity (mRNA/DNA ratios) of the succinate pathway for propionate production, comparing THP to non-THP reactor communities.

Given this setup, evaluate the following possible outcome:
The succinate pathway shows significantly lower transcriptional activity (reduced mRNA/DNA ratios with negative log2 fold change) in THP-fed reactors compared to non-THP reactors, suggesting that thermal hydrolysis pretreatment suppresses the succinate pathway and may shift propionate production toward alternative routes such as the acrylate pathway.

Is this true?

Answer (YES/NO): NO